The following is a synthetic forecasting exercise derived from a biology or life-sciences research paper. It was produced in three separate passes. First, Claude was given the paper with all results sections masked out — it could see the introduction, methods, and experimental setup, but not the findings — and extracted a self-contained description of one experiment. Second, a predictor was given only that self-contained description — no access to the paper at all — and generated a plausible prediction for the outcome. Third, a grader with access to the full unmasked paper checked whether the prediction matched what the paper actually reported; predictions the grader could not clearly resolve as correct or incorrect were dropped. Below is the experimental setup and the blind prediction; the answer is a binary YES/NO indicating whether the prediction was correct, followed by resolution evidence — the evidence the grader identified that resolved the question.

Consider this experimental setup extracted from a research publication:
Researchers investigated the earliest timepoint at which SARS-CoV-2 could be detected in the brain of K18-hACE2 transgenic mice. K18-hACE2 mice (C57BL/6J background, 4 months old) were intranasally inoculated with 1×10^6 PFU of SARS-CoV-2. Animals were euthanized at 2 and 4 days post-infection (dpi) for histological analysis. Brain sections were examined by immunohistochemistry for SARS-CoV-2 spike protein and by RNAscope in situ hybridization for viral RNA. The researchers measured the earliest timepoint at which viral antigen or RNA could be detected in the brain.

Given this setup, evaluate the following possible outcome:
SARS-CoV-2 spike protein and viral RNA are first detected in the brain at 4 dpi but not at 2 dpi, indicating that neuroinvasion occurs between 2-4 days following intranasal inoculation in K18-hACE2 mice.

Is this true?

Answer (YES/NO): YES